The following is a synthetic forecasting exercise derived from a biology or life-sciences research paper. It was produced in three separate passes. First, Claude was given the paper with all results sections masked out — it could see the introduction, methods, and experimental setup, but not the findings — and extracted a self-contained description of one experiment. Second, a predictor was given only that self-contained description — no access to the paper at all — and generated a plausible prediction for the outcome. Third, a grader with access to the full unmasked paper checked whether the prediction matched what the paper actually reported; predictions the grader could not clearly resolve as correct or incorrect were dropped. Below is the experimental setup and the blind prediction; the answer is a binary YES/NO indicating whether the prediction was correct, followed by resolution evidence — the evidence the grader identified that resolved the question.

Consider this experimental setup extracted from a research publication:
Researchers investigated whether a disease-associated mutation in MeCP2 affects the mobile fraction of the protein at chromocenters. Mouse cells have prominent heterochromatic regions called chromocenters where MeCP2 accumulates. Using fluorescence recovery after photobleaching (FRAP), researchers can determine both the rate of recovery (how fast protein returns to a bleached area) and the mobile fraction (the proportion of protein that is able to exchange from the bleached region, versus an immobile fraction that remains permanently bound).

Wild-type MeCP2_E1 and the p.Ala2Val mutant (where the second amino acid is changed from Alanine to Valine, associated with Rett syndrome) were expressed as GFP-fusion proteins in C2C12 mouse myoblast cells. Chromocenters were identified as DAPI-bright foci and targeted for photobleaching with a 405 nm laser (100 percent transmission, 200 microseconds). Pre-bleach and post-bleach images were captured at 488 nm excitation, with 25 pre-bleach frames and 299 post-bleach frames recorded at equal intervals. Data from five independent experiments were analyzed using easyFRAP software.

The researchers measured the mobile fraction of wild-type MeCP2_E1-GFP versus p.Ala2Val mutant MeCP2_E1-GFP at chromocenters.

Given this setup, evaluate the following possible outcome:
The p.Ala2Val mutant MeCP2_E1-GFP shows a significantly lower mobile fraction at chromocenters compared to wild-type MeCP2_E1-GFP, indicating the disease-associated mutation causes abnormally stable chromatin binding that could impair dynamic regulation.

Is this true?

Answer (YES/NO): NO